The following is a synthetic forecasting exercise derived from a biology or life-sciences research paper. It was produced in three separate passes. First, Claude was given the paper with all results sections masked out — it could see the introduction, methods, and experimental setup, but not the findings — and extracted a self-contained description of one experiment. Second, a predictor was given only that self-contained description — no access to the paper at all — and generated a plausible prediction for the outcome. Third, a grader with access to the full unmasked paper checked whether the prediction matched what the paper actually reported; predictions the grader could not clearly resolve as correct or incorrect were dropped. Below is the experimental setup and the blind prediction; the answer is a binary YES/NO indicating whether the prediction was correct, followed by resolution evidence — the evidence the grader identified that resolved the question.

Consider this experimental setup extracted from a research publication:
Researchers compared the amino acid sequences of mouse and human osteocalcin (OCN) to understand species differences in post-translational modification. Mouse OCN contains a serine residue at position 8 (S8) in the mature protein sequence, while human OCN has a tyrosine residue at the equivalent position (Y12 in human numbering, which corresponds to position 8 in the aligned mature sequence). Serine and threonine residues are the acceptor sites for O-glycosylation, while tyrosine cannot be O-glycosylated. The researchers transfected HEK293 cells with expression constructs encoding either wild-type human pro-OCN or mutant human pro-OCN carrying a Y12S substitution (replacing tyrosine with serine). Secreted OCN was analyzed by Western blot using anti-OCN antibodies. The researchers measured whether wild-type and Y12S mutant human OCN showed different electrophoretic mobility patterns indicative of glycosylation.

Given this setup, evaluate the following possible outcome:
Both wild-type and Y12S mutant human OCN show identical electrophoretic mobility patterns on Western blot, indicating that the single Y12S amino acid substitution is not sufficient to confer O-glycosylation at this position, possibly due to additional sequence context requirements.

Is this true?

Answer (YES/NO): NO